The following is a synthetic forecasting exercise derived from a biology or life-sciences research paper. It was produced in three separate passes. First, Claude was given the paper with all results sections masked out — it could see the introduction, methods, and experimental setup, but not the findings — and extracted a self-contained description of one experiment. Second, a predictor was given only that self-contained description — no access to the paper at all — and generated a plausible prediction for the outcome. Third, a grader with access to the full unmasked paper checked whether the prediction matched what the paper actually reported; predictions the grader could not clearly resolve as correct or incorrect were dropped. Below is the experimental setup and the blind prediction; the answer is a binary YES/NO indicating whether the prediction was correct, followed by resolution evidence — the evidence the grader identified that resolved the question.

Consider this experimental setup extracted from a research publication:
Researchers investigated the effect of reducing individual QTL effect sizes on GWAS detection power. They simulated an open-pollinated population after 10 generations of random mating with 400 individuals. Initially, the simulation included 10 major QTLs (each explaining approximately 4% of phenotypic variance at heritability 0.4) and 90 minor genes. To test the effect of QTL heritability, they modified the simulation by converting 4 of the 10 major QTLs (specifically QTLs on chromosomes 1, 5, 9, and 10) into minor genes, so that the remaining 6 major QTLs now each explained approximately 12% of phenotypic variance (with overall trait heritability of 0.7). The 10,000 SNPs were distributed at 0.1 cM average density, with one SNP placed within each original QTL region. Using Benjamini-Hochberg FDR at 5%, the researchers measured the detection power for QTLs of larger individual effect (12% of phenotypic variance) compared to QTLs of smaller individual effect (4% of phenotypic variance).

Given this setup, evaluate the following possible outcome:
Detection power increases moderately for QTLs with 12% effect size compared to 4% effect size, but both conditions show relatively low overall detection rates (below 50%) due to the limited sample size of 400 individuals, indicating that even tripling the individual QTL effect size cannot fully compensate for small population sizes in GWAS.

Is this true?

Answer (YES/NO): NO